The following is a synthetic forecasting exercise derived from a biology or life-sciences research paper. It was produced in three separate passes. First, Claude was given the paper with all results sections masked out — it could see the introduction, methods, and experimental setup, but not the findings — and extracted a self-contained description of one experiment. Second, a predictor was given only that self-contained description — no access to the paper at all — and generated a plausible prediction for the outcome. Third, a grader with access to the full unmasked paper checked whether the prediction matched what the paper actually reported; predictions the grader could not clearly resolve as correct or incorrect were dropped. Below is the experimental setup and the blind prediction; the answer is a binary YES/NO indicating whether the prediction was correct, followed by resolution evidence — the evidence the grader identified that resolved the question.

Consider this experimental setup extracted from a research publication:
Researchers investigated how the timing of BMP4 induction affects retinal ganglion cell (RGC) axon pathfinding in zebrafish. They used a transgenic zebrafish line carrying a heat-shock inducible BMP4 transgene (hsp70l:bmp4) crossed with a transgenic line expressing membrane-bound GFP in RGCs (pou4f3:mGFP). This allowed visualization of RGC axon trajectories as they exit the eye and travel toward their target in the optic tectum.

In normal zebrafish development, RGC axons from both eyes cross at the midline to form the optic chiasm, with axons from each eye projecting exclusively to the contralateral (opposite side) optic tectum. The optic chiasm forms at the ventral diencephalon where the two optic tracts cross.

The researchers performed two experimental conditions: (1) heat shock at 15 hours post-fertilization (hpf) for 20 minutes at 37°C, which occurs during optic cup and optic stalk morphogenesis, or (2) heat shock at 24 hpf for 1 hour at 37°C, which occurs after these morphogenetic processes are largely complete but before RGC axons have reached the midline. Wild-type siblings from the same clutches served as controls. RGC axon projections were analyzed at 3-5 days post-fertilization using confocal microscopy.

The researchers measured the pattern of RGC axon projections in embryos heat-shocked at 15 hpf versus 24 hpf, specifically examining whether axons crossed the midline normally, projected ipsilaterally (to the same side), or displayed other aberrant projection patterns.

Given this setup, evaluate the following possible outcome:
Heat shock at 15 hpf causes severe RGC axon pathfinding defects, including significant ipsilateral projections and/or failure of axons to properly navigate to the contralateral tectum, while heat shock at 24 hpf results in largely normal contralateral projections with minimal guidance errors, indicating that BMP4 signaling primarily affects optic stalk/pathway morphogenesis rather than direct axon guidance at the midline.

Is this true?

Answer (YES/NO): NO